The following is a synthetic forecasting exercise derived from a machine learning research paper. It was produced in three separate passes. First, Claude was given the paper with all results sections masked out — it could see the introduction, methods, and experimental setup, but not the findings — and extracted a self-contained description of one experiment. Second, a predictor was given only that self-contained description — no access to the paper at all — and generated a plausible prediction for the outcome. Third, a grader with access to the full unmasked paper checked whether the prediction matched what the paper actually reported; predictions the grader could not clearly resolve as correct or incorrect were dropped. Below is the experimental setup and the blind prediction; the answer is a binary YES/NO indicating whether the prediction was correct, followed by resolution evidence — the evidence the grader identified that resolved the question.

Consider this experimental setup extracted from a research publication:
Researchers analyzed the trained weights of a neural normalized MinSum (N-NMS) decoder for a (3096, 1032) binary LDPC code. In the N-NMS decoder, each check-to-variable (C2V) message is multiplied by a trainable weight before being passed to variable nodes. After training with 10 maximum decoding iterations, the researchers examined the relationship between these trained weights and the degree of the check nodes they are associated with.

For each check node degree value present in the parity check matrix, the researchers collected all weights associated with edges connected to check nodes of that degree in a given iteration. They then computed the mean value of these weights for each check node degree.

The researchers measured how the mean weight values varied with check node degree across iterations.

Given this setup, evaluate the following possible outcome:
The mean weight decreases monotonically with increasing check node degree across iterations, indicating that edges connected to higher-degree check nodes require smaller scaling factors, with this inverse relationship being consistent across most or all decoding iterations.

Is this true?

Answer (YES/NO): YES